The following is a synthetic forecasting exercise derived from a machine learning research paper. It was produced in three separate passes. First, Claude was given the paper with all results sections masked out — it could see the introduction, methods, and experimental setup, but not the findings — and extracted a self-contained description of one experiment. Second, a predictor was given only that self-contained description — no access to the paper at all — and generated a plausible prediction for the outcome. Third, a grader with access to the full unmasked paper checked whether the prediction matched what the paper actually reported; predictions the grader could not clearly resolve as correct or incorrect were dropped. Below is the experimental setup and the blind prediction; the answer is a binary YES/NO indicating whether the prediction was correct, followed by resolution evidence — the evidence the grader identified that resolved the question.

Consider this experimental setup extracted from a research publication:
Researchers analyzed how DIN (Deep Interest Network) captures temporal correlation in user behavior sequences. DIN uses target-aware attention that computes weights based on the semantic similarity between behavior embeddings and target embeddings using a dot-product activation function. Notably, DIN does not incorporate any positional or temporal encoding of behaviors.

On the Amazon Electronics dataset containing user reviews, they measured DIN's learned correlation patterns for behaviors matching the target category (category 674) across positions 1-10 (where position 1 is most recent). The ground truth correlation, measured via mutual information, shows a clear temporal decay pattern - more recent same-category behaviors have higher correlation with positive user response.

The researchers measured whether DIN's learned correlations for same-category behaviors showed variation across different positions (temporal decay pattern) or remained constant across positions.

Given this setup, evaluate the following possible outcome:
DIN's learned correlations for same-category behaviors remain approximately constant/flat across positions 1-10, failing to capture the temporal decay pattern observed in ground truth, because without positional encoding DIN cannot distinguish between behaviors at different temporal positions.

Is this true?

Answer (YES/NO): YES